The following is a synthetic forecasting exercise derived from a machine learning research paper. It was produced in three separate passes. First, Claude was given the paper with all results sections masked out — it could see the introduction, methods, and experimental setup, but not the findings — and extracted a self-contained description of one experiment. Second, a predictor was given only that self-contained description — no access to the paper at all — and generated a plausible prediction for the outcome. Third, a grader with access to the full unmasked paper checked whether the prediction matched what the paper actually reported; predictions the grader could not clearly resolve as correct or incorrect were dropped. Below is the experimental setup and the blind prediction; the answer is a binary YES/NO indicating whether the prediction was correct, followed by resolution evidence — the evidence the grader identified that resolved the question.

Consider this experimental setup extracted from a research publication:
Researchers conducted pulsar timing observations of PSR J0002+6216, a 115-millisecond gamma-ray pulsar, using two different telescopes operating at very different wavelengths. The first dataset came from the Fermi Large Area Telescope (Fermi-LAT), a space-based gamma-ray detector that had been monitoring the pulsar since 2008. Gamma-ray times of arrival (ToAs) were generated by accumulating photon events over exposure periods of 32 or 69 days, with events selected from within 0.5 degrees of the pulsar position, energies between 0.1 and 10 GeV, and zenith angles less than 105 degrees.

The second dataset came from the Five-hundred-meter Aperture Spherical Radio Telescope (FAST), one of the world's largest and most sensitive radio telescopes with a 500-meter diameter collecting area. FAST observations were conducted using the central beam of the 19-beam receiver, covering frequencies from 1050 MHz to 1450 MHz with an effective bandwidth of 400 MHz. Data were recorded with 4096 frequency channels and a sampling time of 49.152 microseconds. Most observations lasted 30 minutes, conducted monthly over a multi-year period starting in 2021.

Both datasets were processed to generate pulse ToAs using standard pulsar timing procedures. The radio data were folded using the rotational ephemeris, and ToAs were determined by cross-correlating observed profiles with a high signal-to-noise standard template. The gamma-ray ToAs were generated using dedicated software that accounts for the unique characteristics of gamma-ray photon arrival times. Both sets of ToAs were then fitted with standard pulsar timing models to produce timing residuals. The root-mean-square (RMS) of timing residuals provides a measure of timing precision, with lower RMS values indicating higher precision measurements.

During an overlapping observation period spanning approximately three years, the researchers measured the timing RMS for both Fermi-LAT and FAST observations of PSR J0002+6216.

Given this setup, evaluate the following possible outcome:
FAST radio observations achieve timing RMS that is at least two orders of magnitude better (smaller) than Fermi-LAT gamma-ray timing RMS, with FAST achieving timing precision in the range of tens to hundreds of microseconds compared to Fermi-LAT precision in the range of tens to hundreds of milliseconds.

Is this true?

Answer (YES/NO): NO